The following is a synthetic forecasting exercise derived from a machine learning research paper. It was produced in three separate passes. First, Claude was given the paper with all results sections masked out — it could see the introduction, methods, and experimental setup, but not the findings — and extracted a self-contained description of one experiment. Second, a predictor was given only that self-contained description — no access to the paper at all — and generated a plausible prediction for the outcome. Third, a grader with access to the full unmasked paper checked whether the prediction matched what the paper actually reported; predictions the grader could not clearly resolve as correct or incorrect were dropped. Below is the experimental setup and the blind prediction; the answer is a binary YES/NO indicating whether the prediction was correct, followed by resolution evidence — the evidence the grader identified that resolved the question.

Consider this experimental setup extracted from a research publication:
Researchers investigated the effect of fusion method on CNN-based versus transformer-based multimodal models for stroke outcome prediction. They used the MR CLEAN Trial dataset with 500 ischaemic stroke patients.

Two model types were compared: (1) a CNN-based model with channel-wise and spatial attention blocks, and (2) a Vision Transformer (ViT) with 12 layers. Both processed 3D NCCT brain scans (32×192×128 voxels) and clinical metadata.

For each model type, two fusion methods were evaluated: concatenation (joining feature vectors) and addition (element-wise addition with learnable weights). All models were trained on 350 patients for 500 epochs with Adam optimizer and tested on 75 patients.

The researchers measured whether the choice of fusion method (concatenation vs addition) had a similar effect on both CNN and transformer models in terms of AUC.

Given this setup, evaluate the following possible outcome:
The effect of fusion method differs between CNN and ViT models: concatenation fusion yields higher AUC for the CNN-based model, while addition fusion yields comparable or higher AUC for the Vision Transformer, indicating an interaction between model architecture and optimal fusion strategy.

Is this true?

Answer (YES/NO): NO